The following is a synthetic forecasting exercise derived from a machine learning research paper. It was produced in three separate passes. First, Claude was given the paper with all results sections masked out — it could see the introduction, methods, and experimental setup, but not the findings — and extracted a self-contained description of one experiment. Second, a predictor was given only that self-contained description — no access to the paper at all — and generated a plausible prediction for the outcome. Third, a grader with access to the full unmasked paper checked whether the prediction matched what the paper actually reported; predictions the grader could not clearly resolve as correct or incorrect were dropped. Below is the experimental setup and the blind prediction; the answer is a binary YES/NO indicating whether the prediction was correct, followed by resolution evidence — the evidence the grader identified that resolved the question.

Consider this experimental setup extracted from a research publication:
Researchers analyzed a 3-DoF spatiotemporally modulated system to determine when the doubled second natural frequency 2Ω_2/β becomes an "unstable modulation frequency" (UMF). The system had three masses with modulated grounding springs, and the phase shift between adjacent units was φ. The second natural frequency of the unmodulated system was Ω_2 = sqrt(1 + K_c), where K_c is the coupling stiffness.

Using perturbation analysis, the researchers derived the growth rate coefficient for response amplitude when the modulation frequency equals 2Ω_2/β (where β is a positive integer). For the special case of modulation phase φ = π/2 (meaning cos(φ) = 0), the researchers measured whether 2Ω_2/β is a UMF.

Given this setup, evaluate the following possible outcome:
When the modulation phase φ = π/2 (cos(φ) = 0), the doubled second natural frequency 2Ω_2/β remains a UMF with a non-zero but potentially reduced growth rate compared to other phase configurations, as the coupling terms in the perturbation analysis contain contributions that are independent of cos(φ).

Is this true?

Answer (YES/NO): NO